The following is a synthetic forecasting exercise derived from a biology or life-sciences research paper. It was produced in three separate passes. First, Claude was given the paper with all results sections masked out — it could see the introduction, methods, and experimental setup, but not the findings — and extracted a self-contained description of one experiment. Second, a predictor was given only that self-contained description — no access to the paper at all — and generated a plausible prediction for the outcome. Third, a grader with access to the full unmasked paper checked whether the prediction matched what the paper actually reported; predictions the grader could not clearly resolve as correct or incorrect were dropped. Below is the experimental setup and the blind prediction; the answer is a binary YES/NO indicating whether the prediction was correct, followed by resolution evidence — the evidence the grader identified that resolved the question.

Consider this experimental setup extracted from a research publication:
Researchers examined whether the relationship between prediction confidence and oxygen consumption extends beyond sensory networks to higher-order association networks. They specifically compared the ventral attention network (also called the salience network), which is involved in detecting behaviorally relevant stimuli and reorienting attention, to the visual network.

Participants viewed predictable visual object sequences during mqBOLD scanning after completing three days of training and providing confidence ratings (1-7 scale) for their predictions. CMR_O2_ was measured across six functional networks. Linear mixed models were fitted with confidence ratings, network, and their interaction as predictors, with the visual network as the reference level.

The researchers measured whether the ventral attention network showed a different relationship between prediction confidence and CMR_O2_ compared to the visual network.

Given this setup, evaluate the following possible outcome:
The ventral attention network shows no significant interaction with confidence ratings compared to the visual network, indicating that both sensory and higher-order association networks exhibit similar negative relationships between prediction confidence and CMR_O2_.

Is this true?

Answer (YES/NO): NO